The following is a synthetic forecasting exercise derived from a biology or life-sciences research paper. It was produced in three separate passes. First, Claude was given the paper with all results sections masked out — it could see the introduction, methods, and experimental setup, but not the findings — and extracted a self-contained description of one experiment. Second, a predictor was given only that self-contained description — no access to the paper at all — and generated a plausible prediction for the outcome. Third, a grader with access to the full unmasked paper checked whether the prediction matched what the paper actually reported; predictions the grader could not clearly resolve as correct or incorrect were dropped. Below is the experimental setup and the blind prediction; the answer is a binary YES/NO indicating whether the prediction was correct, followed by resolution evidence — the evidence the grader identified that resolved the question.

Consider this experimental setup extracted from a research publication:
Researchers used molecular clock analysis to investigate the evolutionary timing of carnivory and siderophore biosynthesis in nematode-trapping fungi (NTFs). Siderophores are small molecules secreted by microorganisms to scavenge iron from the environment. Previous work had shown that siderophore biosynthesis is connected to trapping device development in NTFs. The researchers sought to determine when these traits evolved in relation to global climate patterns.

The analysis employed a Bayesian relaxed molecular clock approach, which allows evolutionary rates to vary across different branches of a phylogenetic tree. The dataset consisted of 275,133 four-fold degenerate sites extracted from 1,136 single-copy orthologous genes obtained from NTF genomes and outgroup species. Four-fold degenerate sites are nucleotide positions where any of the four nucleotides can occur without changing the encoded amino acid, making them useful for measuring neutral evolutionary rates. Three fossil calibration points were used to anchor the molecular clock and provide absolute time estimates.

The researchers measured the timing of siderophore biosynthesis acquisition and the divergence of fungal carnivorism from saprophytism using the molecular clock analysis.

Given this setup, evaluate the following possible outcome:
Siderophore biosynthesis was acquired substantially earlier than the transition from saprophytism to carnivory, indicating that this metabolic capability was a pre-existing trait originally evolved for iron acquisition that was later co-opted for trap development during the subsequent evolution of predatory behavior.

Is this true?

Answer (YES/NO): NO